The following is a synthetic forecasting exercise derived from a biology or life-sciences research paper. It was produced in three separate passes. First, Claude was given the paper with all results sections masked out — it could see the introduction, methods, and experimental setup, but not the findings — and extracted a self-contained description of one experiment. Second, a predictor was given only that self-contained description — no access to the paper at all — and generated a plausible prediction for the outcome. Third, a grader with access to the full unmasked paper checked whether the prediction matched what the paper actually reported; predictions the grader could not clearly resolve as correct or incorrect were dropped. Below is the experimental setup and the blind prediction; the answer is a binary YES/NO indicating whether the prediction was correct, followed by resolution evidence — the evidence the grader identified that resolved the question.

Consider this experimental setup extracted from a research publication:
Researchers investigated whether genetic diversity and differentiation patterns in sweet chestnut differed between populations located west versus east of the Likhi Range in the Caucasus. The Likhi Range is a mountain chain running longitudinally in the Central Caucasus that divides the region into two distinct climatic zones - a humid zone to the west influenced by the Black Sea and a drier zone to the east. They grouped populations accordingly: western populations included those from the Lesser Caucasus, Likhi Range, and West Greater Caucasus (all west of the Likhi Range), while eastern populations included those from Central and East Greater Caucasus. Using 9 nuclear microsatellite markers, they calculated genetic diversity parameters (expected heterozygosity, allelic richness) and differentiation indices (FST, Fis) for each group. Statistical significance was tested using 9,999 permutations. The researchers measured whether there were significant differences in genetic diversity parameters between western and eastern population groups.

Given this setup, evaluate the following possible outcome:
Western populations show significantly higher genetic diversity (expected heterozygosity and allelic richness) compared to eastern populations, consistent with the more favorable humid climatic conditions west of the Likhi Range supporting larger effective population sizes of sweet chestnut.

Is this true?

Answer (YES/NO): YES